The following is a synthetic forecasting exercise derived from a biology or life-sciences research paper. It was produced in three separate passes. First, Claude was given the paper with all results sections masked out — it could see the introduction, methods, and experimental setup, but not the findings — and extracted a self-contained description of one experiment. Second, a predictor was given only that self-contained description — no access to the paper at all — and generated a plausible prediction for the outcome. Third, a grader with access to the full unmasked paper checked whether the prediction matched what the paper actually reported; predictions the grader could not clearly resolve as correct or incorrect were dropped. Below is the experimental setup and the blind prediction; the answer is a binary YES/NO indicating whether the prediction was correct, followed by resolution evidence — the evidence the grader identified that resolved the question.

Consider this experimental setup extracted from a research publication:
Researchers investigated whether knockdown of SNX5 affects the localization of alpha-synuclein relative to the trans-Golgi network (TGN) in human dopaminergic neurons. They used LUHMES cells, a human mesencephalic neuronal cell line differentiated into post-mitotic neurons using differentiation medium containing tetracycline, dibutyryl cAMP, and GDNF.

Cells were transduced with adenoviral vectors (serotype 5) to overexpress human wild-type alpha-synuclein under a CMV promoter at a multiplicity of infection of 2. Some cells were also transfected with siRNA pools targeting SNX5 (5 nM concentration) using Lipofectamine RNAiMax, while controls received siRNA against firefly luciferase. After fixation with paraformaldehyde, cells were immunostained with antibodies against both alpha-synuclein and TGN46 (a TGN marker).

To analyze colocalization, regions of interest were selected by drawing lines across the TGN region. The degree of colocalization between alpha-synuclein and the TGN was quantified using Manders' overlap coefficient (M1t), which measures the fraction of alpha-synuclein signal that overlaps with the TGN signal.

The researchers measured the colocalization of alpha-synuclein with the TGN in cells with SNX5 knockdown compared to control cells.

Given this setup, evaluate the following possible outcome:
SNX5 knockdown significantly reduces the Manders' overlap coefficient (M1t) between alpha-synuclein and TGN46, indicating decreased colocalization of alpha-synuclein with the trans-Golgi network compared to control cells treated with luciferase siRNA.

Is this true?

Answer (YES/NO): YES